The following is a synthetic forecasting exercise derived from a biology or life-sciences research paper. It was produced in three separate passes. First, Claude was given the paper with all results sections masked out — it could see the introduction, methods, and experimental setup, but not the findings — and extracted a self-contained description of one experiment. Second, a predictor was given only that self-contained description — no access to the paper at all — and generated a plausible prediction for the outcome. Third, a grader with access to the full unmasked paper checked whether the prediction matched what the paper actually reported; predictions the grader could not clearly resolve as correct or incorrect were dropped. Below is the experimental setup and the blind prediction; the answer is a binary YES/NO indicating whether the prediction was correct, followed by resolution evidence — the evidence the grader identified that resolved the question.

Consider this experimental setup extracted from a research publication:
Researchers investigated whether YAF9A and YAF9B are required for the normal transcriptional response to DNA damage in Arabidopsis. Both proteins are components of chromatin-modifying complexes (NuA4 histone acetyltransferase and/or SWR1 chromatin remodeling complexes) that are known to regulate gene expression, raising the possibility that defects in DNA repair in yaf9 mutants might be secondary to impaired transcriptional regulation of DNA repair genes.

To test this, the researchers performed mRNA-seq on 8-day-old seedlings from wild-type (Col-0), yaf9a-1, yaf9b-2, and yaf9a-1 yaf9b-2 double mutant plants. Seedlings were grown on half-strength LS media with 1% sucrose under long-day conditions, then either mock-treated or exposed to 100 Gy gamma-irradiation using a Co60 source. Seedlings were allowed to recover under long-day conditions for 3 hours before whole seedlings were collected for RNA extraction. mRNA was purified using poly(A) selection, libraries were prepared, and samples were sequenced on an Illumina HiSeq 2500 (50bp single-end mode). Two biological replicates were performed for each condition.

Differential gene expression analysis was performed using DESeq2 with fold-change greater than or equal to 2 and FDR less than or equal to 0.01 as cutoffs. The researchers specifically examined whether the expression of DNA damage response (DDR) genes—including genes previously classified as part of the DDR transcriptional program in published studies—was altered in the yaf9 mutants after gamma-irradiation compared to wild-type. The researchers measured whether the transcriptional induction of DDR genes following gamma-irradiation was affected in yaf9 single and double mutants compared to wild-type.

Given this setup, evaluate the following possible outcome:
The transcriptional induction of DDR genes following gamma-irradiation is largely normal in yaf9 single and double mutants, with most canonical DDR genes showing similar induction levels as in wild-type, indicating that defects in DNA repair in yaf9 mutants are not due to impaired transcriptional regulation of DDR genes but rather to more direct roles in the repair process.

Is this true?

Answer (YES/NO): YES